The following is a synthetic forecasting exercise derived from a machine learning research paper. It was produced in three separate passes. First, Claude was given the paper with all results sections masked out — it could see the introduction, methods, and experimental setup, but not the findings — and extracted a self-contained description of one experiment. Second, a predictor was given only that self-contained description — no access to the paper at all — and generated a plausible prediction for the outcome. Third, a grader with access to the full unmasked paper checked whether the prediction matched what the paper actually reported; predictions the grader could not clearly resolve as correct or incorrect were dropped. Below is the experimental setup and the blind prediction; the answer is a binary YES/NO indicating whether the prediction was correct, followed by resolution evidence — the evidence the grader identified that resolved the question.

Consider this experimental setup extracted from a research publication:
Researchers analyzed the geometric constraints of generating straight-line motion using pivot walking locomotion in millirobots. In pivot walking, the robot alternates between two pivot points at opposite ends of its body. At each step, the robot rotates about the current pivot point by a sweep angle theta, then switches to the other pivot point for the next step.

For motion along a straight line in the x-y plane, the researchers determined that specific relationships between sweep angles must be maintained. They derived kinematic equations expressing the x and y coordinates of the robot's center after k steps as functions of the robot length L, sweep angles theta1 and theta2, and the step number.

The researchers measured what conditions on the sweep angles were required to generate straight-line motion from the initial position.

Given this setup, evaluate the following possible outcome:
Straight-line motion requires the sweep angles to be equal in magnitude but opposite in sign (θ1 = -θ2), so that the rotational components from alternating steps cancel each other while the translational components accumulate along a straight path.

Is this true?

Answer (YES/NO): NO